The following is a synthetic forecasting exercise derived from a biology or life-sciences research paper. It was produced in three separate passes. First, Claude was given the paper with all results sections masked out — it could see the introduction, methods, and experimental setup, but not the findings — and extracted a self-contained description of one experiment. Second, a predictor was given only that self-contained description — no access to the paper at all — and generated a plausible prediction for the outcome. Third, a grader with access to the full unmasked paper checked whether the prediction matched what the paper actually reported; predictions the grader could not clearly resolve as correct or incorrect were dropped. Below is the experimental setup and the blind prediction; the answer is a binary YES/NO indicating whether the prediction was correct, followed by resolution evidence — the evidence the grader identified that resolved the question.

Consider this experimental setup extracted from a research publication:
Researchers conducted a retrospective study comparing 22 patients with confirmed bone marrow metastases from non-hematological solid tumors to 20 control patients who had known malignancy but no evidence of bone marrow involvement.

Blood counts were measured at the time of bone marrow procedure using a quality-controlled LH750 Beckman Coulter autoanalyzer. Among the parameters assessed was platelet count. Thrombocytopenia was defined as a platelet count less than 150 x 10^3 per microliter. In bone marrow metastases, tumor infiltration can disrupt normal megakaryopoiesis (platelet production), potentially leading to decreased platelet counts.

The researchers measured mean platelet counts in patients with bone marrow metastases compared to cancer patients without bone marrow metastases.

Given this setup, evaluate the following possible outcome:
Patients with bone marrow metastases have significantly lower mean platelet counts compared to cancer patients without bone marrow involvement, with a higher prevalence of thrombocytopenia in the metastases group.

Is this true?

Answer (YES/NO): NO